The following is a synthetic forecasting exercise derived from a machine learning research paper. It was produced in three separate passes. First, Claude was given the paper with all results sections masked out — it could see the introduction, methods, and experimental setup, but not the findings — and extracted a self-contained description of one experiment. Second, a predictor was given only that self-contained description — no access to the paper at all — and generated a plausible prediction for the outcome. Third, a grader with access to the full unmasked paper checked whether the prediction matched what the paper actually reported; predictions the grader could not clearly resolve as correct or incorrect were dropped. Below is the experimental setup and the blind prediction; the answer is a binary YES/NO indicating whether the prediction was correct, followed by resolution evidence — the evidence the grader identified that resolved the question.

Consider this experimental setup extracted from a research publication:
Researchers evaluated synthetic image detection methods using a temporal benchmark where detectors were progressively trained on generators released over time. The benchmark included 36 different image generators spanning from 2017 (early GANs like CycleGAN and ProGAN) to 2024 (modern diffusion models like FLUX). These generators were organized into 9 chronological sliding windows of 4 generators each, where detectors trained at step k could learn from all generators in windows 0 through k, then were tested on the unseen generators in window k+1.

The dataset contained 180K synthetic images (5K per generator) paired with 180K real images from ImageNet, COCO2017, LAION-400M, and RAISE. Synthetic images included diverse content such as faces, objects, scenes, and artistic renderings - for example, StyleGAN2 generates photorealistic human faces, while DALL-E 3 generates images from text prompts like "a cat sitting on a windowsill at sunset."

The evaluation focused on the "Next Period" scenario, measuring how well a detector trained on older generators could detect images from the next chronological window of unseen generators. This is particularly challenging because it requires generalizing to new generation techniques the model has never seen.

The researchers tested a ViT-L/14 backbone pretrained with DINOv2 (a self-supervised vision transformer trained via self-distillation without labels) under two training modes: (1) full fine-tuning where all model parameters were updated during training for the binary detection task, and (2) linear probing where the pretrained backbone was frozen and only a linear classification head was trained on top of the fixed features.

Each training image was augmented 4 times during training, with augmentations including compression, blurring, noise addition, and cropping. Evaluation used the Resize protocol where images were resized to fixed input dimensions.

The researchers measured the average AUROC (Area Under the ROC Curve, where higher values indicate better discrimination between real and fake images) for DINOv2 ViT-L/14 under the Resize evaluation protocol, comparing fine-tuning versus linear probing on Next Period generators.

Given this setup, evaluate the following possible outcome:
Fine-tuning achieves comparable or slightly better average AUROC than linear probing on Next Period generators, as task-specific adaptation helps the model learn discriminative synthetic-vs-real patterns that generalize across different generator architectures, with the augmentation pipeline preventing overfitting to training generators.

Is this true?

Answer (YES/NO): NO